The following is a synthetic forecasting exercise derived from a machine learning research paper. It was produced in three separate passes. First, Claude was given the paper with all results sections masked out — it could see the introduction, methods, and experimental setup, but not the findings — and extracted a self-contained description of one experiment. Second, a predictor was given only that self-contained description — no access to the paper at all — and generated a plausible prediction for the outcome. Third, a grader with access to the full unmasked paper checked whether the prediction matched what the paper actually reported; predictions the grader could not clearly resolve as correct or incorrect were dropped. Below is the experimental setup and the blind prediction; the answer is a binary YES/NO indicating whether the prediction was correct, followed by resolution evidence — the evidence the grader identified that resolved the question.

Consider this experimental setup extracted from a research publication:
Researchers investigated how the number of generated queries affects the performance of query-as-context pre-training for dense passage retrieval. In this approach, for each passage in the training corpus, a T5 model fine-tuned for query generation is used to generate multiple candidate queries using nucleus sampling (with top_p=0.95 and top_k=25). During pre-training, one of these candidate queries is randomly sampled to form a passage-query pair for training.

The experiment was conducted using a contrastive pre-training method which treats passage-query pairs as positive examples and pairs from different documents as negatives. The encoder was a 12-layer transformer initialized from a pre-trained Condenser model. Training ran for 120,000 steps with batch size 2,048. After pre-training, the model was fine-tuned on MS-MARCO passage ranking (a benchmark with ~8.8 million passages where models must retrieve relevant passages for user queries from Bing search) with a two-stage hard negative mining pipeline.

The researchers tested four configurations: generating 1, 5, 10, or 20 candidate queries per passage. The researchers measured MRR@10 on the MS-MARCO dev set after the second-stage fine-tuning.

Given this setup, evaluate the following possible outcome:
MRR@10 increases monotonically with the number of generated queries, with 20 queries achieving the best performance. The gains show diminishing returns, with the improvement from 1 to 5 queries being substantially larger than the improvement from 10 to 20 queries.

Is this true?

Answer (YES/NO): NO